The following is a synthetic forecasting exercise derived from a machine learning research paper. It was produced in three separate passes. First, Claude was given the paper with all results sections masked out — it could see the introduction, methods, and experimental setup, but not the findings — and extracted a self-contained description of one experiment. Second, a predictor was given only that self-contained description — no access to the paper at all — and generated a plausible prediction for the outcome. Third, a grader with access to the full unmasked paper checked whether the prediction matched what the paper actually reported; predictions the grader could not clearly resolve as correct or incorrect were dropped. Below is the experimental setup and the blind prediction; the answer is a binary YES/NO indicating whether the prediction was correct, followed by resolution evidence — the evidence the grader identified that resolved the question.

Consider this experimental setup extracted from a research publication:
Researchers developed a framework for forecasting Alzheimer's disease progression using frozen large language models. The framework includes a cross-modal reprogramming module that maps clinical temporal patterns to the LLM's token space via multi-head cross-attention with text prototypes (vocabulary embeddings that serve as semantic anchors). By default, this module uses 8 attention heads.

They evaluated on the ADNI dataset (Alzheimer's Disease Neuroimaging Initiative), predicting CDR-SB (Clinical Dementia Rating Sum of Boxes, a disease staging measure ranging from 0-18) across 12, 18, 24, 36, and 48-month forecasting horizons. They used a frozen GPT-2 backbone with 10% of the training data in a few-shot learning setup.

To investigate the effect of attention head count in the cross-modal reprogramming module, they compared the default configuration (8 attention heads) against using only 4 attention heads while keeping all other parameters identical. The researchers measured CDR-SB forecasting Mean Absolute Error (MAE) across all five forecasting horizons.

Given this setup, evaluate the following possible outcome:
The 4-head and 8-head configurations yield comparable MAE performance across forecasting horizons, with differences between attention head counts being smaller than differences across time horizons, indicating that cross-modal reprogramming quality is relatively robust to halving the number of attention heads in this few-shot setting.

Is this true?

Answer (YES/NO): YES